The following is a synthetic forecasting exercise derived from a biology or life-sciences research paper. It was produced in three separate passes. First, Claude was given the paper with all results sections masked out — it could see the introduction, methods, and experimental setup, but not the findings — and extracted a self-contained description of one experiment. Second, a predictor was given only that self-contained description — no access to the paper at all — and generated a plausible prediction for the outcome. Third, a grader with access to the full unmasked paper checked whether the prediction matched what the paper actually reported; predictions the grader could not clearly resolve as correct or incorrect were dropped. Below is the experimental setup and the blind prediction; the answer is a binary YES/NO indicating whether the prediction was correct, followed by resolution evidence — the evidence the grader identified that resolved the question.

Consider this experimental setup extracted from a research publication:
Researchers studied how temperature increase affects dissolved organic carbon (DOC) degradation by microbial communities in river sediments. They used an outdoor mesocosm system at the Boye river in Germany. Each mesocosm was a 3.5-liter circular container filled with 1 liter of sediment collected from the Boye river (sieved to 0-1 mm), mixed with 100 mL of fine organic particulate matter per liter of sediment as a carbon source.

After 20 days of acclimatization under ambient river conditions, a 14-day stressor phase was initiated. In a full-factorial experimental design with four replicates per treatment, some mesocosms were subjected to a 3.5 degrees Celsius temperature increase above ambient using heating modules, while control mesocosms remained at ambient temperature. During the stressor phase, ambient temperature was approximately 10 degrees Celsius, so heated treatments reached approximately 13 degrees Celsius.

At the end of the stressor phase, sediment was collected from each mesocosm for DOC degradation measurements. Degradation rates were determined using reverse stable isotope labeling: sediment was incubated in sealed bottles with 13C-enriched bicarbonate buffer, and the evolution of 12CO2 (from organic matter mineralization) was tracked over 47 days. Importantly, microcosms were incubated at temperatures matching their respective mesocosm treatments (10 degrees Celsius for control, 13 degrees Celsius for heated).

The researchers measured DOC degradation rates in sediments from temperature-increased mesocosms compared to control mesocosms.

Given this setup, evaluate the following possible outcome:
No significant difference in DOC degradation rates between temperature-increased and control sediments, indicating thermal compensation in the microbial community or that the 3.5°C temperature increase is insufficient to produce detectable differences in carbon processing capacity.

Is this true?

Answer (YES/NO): YES